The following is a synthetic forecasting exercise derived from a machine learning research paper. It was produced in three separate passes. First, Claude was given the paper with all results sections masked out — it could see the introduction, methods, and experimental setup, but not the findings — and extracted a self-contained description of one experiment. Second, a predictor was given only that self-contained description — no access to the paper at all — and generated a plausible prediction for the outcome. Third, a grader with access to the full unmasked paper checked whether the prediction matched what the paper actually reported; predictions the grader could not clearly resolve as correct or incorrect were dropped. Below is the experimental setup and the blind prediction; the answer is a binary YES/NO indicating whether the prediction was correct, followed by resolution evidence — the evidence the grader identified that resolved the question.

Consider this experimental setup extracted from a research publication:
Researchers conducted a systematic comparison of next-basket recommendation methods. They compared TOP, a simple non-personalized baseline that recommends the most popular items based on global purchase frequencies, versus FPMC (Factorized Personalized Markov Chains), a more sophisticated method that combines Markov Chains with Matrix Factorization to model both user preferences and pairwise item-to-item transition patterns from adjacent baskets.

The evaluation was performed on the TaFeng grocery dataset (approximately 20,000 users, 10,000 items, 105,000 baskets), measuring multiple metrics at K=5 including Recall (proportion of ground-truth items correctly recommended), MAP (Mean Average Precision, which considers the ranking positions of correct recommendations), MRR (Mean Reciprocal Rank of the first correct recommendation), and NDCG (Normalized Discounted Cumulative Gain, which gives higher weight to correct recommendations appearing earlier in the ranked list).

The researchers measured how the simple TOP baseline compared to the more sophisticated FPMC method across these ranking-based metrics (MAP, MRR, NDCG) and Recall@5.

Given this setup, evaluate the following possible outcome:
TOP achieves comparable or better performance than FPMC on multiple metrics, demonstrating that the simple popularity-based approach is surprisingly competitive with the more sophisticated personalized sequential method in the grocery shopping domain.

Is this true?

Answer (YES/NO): YES